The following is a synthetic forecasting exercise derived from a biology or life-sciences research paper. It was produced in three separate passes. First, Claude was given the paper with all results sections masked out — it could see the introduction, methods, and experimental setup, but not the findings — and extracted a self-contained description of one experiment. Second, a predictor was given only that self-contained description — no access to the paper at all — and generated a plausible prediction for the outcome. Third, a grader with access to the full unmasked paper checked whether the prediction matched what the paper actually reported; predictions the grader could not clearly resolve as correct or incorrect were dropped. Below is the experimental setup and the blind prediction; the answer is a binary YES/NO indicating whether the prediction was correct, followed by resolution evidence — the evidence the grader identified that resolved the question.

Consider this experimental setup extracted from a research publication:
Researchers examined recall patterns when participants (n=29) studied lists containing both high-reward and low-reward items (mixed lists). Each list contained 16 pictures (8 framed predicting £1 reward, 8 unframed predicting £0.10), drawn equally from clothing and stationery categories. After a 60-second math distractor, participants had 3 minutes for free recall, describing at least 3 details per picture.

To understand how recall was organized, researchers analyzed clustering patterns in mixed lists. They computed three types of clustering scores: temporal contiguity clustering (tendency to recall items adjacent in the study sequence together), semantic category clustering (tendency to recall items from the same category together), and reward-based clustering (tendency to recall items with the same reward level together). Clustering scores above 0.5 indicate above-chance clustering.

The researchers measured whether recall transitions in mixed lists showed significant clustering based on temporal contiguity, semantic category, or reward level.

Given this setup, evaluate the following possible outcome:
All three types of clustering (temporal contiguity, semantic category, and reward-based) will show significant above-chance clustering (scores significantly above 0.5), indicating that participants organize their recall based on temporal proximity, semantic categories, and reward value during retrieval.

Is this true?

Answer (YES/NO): NO